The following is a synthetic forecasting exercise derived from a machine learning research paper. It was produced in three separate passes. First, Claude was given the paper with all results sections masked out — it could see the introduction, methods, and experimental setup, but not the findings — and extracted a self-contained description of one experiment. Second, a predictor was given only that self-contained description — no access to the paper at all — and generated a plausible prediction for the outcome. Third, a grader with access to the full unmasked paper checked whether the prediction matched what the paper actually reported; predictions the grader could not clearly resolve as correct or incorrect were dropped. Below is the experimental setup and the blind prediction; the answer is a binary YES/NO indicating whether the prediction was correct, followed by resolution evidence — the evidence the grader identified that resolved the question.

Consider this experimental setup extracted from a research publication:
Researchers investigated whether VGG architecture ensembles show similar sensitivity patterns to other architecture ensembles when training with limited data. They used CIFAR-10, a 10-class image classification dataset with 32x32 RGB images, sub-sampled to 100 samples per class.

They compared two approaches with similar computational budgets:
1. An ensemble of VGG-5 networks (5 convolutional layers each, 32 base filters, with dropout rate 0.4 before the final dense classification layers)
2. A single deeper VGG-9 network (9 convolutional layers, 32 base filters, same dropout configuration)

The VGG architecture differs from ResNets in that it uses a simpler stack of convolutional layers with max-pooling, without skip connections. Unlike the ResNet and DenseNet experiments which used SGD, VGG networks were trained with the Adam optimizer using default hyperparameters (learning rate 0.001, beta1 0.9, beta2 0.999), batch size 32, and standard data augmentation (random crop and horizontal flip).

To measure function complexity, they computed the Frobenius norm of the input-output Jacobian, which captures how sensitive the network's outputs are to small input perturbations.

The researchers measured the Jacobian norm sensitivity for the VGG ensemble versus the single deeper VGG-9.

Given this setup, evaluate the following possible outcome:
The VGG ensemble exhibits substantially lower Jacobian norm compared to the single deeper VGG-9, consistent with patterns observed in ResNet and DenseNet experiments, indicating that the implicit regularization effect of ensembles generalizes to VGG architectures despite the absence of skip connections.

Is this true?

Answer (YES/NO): YES